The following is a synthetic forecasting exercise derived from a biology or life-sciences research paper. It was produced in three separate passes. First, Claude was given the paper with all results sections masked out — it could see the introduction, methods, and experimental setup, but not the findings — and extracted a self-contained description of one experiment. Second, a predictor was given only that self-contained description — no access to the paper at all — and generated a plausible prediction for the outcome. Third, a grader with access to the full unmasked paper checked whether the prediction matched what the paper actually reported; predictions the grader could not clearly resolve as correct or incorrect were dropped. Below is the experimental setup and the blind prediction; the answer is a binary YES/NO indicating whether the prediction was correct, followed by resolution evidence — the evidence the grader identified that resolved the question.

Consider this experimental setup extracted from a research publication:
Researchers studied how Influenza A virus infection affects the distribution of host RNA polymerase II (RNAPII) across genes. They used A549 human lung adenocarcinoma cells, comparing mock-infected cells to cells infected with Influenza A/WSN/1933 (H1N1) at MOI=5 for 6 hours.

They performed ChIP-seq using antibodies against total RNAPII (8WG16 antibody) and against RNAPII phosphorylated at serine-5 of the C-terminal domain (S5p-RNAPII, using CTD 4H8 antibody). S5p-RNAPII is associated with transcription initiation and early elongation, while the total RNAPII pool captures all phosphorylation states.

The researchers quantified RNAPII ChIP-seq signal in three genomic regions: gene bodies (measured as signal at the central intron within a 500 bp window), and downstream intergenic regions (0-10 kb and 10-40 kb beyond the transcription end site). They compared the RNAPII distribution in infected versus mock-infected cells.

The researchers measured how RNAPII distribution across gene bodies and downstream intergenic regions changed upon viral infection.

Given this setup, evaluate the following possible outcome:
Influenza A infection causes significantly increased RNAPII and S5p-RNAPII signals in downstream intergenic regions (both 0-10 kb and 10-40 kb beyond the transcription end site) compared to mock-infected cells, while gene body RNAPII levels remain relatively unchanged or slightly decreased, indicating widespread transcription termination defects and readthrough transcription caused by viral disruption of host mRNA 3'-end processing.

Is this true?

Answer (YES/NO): YES